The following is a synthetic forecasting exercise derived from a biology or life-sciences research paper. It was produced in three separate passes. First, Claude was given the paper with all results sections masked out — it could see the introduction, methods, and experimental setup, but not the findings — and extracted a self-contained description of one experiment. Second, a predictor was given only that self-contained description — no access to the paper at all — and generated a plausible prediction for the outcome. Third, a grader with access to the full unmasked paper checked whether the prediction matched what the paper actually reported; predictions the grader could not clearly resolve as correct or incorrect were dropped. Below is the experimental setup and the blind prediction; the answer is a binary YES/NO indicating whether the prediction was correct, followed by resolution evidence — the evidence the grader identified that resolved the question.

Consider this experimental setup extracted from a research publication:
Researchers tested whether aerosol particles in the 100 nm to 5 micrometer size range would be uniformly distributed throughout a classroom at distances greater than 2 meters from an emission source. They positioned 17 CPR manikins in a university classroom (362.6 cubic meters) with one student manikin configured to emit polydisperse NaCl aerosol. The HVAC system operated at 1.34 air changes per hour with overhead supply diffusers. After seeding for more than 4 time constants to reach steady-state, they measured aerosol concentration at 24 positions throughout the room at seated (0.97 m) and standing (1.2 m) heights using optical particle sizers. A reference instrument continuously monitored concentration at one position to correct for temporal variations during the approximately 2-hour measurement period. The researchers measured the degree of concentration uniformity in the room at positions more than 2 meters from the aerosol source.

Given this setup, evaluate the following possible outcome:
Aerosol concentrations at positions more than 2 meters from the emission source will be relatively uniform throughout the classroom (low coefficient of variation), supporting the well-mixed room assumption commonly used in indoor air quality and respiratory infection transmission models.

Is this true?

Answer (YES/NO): YES